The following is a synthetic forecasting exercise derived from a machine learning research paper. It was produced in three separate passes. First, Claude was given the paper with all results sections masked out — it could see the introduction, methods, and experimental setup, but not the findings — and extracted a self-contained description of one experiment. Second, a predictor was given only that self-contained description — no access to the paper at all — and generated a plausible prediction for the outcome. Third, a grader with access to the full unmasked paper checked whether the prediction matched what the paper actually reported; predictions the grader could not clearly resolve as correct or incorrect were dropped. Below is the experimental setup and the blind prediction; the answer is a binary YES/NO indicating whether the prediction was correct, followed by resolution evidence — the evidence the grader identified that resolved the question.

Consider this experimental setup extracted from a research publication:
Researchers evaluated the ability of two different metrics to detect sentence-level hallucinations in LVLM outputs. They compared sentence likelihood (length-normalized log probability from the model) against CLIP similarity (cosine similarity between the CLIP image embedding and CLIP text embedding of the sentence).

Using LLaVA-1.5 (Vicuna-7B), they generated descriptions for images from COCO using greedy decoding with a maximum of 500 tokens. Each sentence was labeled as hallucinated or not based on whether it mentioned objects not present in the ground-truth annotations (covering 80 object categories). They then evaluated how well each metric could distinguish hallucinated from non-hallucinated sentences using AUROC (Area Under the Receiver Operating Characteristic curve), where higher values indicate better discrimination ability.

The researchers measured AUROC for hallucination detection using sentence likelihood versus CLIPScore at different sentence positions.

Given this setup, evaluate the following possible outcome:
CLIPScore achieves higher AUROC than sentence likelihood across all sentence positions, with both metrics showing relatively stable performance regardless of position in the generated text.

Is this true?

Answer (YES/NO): NO